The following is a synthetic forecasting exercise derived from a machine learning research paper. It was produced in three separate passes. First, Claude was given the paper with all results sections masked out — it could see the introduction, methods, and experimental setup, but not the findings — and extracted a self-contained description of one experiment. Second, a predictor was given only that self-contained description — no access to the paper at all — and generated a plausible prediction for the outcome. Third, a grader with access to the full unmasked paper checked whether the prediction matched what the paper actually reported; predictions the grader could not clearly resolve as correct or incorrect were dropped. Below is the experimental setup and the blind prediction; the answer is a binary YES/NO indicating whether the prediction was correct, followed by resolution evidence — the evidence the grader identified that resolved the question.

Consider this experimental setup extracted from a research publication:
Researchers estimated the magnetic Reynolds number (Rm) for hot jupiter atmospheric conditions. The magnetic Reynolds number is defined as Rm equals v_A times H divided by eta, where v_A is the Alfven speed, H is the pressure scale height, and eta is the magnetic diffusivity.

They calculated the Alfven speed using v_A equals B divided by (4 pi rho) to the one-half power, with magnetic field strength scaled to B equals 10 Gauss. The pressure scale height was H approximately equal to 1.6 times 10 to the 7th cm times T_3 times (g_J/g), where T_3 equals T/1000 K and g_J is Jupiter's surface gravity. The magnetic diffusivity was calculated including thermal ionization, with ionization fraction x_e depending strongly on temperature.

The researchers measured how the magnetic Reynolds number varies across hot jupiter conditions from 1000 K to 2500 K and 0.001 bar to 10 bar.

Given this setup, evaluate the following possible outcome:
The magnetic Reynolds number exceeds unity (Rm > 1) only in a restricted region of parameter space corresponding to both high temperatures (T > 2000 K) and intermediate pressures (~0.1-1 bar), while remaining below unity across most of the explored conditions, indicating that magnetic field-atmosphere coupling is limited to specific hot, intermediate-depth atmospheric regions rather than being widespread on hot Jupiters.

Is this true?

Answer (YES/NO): NO